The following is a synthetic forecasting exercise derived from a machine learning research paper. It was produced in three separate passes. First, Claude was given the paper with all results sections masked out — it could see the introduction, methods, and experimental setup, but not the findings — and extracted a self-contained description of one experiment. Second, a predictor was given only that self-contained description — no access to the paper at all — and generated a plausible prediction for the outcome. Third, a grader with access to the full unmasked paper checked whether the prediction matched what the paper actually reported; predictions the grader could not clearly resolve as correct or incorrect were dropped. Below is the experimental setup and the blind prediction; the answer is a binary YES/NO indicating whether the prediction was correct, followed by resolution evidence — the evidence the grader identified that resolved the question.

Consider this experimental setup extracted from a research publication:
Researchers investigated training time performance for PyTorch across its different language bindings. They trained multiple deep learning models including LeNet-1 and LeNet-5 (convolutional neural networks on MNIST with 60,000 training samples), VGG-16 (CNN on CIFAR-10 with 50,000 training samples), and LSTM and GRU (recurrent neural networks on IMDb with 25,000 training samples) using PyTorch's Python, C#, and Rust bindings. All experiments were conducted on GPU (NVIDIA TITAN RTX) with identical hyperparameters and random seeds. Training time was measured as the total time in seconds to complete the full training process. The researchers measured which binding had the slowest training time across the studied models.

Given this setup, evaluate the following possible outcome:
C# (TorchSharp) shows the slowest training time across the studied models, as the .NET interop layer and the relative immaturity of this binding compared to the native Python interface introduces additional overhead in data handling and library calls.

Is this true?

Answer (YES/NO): NO